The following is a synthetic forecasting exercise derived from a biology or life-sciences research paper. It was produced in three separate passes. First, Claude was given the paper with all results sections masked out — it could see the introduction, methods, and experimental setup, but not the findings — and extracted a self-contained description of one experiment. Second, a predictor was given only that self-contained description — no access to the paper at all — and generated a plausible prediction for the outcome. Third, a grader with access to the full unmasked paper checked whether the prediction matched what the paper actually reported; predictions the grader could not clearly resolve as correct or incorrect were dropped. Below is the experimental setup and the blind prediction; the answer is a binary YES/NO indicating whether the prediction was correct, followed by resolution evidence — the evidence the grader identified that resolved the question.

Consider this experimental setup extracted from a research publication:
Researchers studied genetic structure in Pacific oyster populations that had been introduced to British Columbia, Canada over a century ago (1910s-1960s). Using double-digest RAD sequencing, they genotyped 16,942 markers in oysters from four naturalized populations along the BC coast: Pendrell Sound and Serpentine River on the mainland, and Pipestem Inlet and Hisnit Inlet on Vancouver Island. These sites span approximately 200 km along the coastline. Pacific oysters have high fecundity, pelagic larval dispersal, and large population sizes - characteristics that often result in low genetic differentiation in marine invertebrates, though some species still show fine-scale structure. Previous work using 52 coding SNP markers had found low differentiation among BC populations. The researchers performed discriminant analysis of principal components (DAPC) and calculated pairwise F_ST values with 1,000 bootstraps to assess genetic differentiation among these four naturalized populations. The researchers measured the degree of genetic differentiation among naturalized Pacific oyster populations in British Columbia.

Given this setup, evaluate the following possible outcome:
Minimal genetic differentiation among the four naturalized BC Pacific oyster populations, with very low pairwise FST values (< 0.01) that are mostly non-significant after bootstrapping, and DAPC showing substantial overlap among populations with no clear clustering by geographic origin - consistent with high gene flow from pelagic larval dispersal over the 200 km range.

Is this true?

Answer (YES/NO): NO